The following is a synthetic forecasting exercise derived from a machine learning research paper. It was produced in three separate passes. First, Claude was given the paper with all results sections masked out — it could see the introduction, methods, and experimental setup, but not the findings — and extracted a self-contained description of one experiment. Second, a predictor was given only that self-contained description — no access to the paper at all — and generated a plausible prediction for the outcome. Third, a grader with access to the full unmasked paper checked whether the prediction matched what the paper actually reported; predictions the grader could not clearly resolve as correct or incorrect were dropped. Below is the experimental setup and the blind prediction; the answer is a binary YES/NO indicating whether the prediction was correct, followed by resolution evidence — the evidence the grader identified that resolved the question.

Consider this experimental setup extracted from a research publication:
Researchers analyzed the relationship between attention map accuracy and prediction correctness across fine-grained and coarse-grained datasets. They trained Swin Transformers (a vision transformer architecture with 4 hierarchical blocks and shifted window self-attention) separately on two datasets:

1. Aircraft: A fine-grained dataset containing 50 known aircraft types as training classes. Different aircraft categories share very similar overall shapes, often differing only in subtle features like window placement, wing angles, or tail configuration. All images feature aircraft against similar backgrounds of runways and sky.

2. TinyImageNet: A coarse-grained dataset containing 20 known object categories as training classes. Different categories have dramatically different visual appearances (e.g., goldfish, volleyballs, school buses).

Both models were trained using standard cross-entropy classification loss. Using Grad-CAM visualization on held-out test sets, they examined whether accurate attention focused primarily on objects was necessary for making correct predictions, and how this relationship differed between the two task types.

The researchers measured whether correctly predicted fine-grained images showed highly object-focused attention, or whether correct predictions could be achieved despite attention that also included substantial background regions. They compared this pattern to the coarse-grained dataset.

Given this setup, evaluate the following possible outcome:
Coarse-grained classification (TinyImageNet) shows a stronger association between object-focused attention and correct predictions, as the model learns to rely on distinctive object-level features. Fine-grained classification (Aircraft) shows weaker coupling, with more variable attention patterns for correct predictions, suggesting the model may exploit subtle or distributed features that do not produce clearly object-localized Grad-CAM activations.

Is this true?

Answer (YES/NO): YES